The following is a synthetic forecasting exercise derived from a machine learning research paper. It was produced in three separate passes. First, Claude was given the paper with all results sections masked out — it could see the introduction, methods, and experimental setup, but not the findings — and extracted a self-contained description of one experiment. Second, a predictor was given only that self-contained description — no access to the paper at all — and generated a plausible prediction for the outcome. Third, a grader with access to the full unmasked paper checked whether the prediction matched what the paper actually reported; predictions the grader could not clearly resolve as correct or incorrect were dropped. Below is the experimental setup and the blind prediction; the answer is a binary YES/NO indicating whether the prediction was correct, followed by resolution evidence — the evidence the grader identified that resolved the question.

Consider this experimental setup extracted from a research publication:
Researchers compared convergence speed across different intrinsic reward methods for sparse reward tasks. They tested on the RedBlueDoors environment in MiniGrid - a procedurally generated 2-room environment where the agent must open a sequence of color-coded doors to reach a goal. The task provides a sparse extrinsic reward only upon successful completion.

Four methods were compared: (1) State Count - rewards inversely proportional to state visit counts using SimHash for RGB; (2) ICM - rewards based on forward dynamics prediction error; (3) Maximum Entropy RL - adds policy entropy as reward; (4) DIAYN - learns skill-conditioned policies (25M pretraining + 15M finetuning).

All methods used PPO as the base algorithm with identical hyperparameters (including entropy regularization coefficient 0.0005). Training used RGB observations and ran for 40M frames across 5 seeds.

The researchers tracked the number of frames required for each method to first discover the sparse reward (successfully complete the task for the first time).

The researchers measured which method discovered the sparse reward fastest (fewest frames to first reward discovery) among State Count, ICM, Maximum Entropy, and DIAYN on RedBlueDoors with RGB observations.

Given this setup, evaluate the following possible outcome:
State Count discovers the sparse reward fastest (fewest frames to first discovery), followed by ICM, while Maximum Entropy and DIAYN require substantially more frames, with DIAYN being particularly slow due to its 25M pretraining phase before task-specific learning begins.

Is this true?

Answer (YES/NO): NO